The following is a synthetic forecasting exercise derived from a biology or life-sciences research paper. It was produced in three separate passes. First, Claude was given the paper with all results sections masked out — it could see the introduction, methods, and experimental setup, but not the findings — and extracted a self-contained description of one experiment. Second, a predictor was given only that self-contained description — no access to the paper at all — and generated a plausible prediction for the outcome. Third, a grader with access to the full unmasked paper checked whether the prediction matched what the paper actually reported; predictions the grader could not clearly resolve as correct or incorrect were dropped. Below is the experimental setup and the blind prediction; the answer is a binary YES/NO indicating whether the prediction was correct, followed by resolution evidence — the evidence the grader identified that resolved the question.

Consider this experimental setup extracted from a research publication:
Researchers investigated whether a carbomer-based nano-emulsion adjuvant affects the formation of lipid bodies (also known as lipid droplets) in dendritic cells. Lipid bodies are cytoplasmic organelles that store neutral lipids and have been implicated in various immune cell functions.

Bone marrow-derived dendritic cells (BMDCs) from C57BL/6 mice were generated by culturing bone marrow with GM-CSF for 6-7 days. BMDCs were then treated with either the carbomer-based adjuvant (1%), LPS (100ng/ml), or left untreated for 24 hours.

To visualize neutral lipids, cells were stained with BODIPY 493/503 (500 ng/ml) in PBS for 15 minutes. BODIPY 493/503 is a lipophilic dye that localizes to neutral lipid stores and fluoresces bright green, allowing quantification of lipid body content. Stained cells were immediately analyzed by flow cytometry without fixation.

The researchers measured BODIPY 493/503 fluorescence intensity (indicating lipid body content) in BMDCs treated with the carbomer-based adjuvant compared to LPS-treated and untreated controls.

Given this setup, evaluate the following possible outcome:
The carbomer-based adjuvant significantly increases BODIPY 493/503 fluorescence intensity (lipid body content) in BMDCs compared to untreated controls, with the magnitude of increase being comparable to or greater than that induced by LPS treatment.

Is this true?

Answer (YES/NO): YES